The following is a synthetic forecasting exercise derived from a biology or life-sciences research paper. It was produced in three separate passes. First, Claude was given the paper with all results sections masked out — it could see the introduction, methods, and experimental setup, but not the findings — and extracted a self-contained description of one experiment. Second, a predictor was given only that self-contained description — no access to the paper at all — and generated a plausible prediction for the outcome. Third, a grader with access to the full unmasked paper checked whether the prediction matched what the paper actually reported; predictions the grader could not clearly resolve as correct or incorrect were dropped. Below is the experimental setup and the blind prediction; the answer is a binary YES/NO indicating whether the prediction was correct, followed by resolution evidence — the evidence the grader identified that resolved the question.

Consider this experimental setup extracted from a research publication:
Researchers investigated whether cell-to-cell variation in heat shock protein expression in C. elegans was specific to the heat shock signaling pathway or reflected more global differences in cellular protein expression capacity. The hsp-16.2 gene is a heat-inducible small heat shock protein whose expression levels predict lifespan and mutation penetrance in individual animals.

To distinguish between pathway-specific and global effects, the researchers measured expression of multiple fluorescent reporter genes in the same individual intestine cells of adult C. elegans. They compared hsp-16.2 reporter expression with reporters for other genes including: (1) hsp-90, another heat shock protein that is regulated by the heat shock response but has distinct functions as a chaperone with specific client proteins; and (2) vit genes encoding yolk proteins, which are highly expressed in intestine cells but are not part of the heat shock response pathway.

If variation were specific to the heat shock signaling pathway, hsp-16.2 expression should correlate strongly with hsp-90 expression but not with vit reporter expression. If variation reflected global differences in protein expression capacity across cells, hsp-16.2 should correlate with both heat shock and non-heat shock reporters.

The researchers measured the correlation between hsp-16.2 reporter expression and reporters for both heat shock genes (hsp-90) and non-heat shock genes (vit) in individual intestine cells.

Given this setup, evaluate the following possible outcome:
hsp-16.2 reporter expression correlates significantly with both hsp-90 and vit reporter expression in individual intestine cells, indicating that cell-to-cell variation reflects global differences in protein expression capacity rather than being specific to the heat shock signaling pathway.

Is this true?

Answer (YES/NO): YES